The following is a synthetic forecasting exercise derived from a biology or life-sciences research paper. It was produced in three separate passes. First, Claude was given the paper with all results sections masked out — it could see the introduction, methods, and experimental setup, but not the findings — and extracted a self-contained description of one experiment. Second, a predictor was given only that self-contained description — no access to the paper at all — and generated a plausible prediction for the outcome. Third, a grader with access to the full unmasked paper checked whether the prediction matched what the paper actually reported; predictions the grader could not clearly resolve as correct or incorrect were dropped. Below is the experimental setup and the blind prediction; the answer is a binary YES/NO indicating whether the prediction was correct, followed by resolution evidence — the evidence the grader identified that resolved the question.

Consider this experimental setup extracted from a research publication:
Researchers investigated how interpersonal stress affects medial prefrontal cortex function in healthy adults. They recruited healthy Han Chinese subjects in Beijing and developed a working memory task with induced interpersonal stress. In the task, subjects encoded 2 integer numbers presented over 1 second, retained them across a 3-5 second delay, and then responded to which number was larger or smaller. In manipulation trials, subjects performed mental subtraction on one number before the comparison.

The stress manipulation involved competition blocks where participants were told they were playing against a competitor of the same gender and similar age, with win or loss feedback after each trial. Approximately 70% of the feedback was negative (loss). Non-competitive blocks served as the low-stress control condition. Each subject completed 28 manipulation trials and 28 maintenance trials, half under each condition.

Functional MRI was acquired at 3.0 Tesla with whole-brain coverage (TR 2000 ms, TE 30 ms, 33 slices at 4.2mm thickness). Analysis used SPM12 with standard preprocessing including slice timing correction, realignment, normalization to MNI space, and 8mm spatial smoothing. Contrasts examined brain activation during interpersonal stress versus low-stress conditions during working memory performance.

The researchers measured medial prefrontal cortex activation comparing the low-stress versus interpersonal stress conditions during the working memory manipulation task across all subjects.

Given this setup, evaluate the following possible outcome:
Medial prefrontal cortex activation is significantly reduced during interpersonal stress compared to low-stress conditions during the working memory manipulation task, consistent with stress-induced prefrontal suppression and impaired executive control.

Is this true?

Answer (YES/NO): YES